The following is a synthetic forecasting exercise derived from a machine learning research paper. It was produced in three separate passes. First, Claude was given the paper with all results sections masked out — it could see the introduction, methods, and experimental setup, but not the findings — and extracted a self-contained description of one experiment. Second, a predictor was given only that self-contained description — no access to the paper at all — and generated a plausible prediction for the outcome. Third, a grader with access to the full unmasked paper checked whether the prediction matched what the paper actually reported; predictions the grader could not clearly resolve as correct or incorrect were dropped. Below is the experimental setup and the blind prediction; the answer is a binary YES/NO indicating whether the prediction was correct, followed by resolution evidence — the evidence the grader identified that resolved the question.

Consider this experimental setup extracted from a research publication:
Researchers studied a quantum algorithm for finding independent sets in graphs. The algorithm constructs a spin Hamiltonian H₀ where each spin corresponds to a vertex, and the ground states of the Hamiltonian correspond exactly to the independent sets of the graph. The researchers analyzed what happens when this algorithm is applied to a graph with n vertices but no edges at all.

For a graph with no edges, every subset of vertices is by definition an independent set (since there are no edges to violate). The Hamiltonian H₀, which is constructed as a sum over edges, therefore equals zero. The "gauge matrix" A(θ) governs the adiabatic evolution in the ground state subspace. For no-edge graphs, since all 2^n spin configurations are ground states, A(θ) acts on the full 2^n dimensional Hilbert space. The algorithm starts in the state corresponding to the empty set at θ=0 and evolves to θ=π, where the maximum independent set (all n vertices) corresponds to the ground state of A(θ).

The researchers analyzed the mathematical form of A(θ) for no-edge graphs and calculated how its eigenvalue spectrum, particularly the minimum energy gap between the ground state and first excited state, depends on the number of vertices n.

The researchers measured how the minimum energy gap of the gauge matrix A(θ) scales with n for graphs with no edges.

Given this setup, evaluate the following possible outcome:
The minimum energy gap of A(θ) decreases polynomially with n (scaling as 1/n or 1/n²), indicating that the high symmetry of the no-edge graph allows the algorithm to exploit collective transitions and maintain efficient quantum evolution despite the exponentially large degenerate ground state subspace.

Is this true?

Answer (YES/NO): NO